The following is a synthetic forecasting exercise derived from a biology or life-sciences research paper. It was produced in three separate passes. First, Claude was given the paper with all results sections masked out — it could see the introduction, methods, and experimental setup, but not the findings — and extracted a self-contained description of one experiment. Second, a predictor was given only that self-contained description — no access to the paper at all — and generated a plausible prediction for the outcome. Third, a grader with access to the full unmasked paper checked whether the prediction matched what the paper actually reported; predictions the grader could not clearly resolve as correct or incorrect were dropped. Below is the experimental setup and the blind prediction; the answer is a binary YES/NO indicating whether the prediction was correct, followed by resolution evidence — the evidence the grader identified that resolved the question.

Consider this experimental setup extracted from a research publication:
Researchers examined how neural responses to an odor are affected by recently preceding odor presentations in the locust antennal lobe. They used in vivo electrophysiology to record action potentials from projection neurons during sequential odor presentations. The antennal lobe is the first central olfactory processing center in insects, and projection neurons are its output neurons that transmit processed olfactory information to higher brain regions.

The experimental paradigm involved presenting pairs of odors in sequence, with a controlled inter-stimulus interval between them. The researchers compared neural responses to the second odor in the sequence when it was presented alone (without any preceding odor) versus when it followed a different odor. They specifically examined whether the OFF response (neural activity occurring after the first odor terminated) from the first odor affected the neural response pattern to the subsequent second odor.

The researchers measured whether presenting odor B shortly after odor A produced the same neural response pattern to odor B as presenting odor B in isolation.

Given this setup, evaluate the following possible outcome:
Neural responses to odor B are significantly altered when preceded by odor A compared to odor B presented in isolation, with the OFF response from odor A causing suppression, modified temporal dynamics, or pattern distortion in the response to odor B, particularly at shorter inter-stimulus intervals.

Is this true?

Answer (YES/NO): YES